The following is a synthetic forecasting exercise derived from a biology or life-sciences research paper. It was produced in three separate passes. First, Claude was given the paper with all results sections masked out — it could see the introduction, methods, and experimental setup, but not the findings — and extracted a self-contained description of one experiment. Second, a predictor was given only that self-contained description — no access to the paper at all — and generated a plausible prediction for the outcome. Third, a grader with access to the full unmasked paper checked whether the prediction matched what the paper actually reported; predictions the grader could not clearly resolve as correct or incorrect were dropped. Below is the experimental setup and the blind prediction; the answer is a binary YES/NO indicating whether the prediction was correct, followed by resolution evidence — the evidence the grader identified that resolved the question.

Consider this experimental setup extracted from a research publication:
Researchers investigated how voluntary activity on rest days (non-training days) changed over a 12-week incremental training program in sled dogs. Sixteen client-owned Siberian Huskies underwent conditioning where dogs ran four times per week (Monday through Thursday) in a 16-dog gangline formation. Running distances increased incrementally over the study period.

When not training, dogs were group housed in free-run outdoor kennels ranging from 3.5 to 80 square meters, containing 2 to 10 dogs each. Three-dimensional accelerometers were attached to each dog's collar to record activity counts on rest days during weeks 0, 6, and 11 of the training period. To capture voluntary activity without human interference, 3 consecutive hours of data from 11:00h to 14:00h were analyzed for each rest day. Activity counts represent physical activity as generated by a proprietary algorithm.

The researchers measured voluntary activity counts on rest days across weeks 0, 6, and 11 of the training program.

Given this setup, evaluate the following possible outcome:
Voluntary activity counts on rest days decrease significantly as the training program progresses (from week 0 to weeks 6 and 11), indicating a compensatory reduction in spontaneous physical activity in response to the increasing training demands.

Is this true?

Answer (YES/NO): YES